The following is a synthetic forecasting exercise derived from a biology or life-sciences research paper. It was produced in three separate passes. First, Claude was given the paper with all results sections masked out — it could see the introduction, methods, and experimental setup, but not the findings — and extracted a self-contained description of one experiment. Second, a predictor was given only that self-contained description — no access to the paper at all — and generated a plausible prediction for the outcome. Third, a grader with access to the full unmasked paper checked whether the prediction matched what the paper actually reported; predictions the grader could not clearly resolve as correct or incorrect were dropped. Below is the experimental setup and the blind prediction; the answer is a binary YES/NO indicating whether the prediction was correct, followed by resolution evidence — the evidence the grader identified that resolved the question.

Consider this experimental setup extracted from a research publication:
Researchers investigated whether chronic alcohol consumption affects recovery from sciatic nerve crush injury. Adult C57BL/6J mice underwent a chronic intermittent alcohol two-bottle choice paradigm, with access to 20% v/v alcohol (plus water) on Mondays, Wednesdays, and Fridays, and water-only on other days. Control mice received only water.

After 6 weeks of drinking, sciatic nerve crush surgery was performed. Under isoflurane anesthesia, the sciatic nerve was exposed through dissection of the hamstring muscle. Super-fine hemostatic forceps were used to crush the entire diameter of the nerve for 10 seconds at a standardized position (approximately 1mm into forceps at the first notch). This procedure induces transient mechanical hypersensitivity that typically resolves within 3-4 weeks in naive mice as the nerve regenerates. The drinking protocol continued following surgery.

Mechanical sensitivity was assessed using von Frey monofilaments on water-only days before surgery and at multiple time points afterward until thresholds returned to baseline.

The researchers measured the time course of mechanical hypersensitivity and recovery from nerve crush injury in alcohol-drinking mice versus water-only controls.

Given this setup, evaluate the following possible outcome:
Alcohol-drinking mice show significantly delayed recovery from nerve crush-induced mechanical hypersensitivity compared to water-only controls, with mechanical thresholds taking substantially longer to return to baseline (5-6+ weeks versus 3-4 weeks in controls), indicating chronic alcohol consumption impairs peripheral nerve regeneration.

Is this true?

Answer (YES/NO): NO